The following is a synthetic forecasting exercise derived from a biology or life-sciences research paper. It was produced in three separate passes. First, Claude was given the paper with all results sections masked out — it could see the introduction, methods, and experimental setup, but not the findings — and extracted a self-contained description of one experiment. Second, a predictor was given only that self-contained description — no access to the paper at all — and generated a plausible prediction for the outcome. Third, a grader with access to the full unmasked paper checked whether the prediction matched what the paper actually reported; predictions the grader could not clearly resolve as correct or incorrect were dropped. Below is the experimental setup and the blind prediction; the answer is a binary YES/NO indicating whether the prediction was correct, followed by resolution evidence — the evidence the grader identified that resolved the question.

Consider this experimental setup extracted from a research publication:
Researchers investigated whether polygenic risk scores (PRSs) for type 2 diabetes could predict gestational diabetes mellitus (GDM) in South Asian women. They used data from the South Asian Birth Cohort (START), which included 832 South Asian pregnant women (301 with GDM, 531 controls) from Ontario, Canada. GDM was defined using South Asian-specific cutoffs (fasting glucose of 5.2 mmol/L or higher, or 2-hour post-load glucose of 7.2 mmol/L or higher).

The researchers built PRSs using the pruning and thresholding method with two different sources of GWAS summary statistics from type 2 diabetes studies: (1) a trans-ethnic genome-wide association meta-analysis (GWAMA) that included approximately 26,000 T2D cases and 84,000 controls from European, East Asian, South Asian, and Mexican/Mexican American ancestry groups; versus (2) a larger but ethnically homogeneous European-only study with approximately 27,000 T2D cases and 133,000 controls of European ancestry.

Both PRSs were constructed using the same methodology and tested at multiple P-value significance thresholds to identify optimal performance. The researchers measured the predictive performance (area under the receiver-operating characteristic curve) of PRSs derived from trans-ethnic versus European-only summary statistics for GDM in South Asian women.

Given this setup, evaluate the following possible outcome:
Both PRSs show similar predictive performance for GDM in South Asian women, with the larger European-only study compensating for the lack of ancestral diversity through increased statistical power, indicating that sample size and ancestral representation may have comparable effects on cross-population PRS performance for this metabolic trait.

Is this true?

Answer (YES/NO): NO